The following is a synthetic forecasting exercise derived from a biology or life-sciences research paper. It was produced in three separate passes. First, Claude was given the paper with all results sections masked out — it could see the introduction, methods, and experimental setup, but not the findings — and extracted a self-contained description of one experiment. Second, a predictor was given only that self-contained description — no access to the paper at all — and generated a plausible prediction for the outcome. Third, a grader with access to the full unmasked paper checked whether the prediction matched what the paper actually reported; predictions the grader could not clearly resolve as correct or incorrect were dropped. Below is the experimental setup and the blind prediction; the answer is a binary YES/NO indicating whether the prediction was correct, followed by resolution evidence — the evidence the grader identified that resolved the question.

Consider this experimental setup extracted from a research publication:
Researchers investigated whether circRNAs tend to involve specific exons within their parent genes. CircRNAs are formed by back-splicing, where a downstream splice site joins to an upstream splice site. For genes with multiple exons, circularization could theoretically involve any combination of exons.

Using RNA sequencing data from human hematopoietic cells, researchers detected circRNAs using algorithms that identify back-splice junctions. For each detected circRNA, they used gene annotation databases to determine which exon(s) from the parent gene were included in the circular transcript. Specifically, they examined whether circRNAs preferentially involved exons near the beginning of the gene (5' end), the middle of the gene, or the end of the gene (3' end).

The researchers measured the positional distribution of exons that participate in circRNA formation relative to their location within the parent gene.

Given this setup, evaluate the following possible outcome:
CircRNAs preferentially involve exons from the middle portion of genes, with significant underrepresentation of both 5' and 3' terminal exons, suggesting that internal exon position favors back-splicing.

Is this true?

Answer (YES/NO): NO